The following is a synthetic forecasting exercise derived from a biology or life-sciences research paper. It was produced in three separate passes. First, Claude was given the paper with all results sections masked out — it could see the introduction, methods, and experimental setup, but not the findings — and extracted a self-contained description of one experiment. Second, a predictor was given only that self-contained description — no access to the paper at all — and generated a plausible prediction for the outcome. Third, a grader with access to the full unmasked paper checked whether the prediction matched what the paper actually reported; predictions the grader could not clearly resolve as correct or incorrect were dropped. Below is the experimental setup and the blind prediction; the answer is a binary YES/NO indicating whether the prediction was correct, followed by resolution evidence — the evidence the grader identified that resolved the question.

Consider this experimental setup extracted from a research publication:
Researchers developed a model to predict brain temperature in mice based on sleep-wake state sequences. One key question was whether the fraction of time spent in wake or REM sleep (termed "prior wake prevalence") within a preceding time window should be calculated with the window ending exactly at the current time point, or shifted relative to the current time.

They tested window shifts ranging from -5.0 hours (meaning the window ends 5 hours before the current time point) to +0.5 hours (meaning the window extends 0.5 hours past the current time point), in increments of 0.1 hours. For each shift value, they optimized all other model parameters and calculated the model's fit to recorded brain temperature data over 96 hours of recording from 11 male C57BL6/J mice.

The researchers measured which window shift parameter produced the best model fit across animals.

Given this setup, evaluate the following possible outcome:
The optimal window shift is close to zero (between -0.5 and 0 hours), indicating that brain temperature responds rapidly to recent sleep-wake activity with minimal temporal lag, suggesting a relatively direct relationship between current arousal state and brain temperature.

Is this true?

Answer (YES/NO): NO